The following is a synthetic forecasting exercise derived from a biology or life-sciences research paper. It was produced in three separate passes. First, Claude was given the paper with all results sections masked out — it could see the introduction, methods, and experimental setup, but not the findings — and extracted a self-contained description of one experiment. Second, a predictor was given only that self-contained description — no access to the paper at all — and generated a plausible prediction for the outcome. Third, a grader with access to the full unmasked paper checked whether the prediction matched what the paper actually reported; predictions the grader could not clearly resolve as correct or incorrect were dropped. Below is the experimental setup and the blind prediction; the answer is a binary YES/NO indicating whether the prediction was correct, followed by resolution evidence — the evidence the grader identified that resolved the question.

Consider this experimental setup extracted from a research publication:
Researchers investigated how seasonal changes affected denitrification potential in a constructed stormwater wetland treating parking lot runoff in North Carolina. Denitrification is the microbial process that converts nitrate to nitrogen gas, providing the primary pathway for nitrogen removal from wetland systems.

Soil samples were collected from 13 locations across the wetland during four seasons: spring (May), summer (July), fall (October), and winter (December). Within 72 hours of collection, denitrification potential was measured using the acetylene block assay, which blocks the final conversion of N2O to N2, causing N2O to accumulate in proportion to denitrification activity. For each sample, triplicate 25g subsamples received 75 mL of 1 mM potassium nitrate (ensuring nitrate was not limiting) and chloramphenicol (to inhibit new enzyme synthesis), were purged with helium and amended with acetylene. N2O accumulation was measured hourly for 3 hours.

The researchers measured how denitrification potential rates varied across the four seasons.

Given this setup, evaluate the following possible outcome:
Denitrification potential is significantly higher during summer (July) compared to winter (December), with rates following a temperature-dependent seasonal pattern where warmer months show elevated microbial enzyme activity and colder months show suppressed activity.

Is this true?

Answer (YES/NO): NO